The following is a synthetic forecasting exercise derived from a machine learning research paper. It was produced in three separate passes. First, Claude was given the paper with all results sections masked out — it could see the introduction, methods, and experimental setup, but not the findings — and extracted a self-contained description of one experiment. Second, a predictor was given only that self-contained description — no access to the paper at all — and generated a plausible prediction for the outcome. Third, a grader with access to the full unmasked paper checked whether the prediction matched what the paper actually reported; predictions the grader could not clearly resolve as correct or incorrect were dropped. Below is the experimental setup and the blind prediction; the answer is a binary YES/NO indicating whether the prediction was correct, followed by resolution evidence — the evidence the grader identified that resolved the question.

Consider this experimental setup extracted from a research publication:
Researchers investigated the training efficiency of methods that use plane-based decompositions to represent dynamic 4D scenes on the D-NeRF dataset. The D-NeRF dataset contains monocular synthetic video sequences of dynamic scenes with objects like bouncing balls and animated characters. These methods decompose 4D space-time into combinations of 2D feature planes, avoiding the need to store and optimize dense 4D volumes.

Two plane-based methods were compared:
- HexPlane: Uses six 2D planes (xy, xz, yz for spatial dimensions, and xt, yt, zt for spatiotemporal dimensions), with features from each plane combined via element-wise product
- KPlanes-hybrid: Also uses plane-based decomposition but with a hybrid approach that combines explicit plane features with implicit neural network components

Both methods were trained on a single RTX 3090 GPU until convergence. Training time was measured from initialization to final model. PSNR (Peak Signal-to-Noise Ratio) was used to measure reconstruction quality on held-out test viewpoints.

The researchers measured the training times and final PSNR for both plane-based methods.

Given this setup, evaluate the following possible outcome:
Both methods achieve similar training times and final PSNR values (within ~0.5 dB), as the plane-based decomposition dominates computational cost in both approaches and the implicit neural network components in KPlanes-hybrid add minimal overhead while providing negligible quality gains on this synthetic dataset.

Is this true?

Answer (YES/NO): NO